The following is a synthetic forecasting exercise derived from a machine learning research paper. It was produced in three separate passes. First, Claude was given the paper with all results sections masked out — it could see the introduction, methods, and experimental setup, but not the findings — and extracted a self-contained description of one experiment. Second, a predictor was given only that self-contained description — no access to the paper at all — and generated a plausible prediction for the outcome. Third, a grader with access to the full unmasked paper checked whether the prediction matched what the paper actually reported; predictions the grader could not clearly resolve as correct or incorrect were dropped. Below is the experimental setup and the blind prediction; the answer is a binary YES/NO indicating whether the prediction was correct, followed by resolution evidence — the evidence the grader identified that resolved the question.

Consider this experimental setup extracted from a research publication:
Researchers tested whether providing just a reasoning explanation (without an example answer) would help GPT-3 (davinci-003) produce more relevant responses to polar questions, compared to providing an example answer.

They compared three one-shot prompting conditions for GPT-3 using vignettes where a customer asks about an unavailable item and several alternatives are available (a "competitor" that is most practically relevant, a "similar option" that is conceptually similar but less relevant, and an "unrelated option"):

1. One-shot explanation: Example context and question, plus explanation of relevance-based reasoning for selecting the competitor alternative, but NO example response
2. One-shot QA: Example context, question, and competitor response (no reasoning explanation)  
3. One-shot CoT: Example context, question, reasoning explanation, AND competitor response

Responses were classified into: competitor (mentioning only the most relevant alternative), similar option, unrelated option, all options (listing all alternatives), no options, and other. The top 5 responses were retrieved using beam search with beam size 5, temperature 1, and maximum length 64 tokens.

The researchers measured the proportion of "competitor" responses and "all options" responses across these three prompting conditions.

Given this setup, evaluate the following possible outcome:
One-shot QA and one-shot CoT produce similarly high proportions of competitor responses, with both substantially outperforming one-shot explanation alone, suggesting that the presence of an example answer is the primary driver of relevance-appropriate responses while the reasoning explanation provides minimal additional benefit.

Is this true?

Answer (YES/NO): YES